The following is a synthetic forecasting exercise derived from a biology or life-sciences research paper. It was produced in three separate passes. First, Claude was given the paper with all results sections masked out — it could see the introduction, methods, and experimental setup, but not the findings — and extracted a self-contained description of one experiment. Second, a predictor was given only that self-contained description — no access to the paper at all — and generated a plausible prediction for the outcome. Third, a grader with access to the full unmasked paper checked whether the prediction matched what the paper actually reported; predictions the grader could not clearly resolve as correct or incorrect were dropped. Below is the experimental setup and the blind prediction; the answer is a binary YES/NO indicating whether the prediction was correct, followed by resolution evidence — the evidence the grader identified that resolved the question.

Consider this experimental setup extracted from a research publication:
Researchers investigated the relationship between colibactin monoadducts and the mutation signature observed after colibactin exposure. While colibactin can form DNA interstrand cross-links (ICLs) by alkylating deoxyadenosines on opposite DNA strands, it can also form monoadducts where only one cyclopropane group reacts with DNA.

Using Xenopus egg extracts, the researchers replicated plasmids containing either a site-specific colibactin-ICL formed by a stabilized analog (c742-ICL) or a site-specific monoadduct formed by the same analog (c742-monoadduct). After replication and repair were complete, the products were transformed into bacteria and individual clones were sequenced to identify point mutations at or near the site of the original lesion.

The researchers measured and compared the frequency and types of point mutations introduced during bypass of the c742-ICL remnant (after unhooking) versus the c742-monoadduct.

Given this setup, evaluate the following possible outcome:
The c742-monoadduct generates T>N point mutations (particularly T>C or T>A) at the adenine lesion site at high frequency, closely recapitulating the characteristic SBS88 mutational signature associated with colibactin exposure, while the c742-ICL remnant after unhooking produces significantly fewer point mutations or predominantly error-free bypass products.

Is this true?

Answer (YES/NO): NO